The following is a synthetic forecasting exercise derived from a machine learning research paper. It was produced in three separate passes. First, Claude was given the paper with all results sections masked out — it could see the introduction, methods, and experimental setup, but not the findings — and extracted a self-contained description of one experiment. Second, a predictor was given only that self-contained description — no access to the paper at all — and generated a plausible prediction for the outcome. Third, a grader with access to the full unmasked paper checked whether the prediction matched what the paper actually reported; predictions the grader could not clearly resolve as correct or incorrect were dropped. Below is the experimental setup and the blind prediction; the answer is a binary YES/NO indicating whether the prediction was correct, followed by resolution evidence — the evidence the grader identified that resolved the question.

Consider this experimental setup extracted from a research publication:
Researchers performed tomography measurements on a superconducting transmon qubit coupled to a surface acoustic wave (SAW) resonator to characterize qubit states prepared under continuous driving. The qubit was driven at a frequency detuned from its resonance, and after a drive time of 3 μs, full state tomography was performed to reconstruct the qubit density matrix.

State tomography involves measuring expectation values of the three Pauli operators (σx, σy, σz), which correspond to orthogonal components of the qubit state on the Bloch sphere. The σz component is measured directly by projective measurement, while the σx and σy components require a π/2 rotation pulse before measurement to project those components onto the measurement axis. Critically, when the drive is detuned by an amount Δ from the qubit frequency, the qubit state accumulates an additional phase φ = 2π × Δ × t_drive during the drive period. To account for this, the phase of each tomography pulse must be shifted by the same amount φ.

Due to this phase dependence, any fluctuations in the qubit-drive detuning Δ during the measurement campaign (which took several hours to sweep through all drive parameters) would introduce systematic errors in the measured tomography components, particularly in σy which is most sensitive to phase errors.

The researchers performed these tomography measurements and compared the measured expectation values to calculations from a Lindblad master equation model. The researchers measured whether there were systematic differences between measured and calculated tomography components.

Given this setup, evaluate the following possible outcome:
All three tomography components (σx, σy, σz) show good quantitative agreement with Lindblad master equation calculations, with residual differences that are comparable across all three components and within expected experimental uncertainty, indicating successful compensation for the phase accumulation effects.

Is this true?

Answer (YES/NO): NO